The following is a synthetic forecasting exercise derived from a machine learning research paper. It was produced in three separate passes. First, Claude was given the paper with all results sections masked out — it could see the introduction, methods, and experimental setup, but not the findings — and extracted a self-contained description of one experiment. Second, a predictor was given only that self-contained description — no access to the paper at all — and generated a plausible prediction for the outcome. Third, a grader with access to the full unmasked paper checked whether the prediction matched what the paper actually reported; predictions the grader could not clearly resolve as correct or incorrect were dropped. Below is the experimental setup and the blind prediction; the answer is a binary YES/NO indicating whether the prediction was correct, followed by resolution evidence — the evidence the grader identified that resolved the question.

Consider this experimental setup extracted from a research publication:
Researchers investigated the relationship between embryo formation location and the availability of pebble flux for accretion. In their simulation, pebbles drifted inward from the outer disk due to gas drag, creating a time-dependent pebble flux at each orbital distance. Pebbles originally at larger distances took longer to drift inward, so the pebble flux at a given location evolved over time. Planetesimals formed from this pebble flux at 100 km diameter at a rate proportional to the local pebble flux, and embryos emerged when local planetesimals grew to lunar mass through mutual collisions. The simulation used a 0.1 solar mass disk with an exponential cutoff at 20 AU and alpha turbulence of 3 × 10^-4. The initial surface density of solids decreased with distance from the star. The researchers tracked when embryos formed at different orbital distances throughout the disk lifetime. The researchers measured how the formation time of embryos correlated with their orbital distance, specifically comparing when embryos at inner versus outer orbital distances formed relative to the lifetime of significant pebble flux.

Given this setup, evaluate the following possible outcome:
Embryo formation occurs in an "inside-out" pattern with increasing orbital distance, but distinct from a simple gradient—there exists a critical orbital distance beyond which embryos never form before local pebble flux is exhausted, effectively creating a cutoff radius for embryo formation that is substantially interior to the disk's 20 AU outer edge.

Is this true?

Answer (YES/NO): NO